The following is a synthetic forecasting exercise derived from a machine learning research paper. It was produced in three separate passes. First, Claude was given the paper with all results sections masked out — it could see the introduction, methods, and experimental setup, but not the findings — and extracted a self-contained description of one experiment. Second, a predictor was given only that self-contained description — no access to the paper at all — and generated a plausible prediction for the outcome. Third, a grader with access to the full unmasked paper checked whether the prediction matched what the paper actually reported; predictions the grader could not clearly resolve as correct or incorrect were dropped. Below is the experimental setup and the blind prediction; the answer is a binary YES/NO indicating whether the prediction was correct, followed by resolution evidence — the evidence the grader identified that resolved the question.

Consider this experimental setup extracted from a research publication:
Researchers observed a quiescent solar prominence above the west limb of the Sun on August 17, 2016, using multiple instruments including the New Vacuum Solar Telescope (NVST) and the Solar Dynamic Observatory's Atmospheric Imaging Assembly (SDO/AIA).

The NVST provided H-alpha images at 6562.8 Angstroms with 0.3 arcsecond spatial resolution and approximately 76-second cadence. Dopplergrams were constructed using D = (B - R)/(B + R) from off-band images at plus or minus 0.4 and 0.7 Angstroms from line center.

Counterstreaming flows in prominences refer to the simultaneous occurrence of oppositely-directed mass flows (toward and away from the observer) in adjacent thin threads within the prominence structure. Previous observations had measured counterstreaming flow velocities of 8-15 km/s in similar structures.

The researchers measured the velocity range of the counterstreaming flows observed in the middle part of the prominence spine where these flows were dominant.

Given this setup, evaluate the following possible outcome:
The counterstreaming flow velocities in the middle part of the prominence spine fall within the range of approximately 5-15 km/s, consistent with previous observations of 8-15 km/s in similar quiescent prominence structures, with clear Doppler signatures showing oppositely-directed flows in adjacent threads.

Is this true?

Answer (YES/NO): NO